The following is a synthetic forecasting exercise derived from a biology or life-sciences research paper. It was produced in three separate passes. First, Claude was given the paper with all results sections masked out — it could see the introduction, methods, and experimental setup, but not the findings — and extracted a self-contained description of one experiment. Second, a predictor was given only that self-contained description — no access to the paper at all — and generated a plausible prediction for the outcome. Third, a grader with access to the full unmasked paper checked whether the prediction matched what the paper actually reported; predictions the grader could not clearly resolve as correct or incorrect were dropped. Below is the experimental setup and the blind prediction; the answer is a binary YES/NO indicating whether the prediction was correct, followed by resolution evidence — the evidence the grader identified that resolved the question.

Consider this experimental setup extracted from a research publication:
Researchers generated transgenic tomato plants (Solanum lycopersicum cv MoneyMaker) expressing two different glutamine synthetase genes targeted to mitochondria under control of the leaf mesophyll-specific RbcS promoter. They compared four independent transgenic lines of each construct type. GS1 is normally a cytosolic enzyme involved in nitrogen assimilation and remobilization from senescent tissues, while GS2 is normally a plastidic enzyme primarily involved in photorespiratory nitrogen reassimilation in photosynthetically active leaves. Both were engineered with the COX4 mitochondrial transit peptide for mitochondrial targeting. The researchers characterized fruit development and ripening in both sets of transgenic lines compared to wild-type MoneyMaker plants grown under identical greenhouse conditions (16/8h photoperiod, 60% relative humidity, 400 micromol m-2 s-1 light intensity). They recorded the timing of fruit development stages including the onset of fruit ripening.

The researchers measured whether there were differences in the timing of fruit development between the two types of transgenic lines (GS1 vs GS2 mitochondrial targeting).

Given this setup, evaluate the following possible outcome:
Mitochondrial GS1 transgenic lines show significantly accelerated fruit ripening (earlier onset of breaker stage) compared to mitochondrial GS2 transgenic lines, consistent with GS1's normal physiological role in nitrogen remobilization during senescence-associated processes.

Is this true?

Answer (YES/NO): NO